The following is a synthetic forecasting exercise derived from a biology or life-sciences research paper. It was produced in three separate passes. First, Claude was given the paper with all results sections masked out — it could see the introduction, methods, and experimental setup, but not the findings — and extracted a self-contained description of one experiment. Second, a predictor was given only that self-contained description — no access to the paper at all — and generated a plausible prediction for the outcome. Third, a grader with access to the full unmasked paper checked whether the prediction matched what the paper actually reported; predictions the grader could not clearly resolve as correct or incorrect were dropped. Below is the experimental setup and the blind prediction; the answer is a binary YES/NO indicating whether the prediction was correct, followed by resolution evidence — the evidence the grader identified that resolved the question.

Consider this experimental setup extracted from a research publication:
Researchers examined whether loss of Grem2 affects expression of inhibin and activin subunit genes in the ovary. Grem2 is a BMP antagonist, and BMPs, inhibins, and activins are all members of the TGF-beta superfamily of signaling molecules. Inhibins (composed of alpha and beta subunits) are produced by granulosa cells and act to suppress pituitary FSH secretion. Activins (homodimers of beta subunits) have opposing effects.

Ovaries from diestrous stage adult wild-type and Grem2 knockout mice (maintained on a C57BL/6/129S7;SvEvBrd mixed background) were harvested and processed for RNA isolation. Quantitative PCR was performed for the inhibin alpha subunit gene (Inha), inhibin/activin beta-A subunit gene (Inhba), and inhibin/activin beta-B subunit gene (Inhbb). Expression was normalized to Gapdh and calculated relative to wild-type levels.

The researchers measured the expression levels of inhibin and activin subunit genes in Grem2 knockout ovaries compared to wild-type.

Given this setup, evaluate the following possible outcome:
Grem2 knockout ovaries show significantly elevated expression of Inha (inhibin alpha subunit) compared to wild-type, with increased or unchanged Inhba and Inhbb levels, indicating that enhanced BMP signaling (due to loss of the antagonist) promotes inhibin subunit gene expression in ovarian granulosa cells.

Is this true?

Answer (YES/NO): YES